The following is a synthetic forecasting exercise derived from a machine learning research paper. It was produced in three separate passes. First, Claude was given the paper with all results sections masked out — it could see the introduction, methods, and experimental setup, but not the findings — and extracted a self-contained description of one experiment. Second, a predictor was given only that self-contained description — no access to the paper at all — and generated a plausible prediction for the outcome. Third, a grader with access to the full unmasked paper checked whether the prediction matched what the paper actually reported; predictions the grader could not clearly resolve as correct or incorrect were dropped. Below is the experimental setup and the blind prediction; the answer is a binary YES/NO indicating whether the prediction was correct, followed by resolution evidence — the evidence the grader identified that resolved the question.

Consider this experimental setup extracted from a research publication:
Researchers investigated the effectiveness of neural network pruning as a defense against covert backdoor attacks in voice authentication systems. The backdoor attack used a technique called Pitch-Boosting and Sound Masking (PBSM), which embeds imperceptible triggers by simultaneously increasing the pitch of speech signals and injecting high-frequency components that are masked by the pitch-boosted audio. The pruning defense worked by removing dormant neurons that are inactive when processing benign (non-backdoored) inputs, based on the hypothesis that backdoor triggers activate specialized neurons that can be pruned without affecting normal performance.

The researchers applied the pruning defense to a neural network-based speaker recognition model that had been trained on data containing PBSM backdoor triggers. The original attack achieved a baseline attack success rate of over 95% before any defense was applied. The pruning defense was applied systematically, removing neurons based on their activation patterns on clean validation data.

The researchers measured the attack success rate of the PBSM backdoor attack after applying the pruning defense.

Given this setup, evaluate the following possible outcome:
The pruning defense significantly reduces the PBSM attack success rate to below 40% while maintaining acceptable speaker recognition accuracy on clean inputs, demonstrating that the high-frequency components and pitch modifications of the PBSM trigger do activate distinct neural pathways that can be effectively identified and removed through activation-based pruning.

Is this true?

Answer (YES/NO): NO